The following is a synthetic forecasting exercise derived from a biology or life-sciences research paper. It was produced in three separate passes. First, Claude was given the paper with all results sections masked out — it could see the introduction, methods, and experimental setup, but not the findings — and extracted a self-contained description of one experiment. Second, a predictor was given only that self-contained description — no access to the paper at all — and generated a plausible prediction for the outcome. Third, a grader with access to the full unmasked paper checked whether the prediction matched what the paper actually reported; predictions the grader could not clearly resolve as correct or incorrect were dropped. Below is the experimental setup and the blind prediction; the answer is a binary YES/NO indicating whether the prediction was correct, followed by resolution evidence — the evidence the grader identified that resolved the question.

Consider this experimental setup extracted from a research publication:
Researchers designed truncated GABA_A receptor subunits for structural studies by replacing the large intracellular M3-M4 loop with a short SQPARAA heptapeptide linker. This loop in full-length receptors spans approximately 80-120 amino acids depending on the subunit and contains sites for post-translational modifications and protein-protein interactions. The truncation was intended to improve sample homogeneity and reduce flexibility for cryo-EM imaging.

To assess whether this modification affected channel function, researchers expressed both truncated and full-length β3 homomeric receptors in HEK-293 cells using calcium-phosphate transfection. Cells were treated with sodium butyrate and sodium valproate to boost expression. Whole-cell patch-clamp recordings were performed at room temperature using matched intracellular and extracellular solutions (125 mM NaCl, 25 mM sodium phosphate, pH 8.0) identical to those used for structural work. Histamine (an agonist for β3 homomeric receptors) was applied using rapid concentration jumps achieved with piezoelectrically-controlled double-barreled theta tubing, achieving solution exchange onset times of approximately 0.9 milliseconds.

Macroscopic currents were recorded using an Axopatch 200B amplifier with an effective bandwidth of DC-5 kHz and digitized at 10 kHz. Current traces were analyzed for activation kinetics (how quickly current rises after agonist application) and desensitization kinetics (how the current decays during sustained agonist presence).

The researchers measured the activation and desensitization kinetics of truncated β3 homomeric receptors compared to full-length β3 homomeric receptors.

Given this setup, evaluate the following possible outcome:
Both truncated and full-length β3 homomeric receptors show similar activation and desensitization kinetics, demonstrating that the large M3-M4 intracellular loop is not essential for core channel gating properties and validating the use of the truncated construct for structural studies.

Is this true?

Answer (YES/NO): YES